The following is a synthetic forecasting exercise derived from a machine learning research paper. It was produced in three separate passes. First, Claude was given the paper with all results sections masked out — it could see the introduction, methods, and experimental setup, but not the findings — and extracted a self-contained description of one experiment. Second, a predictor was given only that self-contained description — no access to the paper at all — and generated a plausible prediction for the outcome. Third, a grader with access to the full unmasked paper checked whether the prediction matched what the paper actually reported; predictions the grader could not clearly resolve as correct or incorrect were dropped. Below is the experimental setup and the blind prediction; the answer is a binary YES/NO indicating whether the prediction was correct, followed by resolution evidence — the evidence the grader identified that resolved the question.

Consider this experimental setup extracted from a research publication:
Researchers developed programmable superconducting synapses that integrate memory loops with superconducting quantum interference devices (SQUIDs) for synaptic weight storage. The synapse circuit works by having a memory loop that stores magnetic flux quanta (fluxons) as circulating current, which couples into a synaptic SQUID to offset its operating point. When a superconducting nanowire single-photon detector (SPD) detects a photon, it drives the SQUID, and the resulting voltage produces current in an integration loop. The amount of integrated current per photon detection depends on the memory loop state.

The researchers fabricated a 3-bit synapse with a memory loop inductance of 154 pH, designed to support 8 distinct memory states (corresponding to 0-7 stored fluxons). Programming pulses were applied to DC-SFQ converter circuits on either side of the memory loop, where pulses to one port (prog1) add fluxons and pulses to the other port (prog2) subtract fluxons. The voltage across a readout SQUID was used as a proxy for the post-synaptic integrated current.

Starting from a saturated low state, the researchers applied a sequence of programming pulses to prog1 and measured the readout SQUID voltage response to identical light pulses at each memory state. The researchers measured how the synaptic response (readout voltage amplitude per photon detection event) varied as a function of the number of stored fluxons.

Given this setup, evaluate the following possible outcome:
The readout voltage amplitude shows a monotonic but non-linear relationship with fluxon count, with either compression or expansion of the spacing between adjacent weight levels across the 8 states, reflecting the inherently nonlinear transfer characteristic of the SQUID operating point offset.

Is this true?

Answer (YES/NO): YES